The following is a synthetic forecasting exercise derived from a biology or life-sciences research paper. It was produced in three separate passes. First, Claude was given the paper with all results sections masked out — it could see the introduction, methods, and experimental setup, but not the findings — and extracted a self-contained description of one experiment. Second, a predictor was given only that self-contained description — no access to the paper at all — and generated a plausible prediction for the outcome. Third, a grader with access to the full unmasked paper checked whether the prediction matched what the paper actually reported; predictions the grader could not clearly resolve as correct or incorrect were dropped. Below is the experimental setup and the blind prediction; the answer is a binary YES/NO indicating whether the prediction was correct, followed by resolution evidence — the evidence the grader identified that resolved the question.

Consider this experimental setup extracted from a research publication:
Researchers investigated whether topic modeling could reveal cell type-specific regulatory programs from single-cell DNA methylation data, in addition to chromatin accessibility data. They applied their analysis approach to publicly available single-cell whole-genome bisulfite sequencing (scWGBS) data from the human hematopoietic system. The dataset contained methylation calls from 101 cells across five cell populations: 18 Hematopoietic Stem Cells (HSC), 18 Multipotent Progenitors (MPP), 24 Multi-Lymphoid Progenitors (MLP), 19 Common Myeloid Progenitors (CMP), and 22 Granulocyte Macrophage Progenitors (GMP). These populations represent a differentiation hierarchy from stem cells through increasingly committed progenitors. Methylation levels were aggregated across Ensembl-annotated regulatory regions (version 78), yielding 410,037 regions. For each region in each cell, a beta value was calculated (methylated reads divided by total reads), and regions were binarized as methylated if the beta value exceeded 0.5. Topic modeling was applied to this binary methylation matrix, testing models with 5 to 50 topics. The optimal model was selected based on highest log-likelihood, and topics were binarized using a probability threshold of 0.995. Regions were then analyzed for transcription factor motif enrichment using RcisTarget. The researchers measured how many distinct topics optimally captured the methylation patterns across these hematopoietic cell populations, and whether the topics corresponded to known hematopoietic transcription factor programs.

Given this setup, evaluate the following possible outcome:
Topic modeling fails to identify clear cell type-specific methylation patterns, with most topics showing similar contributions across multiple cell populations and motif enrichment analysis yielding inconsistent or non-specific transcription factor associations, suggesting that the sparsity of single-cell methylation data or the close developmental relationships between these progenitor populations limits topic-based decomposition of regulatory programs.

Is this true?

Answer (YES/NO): NO